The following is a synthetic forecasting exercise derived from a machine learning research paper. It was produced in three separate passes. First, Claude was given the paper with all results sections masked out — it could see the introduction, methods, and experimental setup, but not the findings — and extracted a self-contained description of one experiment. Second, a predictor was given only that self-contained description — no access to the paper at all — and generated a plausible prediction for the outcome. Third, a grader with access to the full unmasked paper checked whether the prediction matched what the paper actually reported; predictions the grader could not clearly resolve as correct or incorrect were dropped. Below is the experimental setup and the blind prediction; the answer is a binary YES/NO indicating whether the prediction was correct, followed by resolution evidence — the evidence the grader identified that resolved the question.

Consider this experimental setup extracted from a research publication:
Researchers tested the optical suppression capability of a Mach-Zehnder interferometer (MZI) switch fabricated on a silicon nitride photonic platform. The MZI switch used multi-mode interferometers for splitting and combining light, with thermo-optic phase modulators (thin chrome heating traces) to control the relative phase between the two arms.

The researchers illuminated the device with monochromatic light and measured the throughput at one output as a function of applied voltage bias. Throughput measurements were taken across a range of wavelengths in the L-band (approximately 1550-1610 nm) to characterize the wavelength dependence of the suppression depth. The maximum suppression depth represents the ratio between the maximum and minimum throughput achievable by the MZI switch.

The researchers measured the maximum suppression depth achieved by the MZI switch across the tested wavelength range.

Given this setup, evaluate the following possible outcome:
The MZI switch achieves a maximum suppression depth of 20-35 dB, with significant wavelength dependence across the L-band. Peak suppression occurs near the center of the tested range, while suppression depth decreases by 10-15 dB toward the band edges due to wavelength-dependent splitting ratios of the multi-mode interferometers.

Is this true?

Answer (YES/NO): NO